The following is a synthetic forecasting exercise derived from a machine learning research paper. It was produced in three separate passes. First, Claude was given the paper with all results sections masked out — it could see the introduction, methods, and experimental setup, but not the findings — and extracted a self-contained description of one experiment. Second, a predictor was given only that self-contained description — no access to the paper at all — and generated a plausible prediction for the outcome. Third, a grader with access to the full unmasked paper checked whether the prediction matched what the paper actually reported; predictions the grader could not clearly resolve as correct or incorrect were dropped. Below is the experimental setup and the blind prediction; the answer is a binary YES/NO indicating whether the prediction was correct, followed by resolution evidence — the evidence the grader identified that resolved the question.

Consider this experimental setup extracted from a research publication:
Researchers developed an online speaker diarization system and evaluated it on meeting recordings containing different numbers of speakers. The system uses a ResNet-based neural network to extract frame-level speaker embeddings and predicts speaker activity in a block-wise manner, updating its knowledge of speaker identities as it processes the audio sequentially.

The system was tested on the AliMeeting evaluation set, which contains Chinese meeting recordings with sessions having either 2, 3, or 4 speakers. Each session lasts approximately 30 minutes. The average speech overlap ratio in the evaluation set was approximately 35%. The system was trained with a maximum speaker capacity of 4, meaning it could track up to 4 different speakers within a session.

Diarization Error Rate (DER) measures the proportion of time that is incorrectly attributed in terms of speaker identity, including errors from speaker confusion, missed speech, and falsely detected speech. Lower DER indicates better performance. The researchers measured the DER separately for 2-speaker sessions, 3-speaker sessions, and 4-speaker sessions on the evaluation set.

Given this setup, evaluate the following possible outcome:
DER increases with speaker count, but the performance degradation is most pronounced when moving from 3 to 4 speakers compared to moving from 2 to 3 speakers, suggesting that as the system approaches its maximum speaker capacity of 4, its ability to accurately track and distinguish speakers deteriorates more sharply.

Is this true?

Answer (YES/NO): NO